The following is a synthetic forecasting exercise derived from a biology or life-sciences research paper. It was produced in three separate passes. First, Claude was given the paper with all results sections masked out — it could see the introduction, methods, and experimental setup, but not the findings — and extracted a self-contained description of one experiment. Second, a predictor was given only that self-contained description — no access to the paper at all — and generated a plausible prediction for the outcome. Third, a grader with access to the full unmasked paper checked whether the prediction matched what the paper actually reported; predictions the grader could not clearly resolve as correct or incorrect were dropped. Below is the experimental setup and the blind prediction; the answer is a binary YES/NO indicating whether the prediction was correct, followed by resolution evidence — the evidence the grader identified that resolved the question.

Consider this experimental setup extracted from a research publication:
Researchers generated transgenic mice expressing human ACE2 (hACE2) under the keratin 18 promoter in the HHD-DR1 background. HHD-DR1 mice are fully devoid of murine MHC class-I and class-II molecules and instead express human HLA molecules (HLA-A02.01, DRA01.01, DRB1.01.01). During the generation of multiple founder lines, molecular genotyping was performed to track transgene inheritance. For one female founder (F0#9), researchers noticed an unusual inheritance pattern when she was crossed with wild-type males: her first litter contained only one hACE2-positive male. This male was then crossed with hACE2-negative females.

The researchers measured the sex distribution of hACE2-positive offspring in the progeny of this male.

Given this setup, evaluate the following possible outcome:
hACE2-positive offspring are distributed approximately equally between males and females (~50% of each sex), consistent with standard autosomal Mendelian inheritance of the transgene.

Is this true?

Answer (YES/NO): NO